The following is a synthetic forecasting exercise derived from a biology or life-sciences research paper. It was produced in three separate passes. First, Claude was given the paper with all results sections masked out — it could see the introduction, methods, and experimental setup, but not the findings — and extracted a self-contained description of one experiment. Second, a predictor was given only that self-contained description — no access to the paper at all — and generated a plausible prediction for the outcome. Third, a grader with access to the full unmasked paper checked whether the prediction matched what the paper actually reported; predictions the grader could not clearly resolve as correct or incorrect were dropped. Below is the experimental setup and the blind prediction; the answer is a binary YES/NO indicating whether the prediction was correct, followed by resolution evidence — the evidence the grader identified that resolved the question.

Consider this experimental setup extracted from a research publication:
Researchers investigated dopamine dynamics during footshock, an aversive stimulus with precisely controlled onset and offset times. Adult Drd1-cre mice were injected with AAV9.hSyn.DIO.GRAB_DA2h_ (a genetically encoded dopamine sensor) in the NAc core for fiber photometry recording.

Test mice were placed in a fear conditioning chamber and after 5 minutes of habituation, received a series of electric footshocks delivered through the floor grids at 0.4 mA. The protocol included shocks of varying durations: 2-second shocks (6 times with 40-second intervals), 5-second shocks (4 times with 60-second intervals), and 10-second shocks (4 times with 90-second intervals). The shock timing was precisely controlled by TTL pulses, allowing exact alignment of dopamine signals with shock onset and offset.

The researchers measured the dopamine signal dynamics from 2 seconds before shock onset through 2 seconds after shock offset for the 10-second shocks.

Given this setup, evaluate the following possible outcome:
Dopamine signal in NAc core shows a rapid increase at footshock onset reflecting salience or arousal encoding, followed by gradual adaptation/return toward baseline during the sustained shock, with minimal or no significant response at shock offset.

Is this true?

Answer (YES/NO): NO